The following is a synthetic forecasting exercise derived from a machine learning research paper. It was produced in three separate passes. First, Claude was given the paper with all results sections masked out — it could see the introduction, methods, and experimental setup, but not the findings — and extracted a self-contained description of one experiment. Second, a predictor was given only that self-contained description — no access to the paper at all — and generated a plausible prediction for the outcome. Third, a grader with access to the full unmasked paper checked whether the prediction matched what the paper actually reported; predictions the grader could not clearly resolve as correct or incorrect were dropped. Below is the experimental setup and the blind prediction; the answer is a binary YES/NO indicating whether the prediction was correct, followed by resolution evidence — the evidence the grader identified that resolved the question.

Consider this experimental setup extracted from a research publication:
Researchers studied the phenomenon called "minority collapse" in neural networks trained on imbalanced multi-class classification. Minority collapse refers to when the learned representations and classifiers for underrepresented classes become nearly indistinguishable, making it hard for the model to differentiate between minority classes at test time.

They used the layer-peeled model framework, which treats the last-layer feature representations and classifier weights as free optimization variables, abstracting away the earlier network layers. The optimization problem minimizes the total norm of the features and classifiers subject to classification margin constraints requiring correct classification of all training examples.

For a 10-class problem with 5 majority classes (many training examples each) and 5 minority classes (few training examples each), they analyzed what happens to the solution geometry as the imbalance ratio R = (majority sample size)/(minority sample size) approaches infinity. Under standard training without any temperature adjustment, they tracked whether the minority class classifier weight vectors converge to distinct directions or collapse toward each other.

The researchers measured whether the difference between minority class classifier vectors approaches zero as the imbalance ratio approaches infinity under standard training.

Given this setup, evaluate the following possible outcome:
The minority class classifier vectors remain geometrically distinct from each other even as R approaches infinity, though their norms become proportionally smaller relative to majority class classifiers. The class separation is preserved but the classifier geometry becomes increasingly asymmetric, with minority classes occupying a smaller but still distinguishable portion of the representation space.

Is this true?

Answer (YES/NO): NO